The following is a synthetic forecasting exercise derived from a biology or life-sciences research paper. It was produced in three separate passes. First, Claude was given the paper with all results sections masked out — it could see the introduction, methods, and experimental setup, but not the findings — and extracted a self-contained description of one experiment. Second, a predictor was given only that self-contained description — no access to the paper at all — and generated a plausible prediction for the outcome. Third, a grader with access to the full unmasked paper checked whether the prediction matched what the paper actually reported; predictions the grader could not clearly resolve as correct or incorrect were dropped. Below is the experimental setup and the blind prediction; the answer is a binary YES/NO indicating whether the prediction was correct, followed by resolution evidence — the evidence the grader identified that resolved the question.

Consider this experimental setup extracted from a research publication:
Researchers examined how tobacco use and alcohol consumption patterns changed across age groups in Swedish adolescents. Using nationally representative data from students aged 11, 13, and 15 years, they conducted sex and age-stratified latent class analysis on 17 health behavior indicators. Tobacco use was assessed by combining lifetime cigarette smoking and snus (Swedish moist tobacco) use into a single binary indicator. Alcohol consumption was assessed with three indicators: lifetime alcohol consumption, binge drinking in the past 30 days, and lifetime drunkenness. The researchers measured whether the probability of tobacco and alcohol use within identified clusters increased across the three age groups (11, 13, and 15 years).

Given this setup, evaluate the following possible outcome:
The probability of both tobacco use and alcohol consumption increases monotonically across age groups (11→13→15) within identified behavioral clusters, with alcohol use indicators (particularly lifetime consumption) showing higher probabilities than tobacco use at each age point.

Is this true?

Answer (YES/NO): NO